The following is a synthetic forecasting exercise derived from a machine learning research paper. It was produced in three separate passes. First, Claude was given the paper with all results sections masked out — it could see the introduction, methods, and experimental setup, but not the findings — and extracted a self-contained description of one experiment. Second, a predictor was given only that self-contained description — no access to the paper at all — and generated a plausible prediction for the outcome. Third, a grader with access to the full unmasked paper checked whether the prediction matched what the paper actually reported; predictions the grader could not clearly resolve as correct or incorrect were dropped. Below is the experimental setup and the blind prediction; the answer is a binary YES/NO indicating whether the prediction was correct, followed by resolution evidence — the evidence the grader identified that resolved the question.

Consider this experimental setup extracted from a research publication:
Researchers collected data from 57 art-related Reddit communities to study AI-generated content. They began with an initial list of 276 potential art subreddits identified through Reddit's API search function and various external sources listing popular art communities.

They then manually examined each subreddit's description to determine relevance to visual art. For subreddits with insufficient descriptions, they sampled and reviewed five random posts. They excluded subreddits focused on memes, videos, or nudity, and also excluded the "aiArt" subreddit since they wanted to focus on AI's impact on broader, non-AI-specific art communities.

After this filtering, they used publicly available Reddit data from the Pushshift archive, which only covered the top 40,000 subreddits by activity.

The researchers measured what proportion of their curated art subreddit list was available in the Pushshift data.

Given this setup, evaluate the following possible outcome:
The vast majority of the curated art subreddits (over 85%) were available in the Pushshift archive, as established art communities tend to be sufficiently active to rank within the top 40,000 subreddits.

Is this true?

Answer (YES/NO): NO